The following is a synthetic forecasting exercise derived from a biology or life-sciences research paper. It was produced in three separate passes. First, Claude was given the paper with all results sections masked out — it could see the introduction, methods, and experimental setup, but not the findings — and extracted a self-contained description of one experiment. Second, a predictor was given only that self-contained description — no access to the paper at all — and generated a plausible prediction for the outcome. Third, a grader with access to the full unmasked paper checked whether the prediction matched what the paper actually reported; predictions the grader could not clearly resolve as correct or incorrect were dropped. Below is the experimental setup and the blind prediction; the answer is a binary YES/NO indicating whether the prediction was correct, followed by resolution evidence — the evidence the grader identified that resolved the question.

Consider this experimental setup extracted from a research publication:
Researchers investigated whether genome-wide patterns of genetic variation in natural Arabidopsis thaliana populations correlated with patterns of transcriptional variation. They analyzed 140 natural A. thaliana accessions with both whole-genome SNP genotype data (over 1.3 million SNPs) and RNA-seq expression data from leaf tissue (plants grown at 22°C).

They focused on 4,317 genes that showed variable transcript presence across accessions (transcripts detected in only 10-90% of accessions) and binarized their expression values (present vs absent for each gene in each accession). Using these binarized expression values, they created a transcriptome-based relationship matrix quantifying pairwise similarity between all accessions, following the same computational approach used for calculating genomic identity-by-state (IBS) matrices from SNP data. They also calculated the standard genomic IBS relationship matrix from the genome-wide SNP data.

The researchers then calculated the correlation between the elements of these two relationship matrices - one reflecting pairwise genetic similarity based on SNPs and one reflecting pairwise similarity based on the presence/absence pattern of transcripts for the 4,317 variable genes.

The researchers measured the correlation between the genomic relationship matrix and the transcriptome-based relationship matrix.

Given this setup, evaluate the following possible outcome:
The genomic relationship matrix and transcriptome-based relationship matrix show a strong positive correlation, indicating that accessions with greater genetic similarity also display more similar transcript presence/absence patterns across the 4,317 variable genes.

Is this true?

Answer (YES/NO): NO